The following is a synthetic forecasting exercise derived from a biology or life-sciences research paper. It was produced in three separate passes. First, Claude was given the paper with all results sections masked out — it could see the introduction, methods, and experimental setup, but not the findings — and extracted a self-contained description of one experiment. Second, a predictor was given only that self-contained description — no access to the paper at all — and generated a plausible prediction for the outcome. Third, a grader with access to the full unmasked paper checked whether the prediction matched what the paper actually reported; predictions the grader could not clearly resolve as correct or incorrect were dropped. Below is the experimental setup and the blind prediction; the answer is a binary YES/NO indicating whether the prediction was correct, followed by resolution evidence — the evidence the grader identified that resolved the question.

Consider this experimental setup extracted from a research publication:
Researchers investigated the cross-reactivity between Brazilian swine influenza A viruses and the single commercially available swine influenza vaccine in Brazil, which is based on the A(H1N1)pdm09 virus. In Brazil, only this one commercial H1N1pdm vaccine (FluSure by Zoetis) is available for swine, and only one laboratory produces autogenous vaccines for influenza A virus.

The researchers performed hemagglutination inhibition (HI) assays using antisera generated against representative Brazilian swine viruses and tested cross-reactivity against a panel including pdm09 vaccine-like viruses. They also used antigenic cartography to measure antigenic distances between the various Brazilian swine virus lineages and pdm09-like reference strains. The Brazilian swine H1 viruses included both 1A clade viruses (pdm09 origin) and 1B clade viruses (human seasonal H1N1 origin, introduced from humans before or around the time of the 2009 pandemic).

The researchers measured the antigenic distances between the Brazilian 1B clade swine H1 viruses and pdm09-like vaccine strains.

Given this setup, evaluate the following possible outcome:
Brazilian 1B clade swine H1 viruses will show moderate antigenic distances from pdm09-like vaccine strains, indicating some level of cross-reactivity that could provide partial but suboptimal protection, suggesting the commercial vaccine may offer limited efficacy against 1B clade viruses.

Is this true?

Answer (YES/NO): NO